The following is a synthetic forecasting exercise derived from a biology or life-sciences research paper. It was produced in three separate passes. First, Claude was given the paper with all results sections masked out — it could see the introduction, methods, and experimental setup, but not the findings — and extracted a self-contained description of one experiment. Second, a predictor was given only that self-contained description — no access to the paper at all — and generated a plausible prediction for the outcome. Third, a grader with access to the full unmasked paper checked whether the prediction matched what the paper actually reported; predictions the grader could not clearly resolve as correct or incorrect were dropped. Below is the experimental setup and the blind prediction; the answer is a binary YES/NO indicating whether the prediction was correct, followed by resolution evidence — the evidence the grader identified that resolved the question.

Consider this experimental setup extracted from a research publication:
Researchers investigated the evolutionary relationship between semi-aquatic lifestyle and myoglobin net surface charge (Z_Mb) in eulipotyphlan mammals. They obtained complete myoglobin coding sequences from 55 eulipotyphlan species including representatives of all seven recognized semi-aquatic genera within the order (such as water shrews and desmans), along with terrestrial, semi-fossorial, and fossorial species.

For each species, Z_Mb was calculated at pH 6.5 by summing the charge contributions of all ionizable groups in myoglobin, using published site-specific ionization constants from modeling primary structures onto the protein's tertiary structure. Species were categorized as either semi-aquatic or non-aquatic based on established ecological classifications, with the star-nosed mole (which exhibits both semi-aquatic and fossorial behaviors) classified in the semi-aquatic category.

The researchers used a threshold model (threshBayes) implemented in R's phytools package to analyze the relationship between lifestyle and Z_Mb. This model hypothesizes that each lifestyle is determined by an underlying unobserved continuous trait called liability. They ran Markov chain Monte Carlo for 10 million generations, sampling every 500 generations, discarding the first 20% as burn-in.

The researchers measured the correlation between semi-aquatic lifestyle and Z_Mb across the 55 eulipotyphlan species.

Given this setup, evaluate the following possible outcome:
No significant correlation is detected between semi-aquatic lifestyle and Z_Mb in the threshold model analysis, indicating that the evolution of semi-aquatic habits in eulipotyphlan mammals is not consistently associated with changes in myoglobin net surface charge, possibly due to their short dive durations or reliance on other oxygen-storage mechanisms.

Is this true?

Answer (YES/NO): NO